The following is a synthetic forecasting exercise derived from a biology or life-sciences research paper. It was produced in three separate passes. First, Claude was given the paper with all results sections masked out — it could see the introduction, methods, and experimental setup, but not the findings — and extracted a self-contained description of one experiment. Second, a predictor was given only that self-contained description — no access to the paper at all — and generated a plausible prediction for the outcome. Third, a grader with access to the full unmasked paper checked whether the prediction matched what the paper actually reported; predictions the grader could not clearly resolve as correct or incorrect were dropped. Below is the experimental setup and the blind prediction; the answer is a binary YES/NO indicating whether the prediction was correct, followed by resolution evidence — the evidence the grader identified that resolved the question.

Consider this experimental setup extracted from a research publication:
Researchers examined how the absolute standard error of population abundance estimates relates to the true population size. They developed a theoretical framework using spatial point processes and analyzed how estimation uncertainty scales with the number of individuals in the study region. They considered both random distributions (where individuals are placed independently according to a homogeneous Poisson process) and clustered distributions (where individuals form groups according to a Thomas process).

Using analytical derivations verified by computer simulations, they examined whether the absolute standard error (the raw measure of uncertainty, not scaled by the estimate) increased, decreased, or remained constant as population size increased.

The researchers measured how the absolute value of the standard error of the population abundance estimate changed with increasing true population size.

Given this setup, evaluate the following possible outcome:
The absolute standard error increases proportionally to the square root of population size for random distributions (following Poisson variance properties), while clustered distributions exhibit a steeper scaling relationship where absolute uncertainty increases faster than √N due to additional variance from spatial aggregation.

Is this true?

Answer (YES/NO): NO